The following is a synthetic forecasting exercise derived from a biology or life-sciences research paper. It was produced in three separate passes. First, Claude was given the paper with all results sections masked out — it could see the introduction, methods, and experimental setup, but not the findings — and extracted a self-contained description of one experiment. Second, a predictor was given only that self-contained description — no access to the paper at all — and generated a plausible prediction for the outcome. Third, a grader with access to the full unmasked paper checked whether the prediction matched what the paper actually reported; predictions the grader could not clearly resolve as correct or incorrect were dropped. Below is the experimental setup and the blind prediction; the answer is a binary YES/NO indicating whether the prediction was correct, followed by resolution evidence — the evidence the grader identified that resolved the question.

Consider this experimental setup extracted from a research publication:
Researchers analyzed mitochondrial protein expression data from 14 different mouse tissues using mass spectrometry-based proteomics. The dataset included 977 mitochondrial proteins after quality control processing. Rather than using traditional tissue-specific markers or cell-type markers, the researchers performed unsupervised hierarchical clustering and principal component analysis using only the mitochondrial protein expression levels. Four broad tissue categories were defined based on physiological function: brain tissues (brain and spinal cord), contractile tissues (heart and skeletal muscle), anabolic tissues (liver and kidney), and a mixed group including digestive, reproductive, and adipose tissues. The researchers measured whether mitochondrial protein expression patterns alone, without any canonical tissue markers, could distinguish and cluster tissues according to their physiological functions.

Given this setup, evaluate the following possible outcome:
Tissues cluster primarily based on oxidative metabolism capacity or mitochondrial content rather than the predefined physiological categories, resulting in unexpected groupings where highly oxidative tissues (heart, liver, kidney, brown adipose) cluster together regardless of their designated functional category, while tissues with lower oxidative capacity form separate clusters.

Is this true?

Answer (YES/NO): NO